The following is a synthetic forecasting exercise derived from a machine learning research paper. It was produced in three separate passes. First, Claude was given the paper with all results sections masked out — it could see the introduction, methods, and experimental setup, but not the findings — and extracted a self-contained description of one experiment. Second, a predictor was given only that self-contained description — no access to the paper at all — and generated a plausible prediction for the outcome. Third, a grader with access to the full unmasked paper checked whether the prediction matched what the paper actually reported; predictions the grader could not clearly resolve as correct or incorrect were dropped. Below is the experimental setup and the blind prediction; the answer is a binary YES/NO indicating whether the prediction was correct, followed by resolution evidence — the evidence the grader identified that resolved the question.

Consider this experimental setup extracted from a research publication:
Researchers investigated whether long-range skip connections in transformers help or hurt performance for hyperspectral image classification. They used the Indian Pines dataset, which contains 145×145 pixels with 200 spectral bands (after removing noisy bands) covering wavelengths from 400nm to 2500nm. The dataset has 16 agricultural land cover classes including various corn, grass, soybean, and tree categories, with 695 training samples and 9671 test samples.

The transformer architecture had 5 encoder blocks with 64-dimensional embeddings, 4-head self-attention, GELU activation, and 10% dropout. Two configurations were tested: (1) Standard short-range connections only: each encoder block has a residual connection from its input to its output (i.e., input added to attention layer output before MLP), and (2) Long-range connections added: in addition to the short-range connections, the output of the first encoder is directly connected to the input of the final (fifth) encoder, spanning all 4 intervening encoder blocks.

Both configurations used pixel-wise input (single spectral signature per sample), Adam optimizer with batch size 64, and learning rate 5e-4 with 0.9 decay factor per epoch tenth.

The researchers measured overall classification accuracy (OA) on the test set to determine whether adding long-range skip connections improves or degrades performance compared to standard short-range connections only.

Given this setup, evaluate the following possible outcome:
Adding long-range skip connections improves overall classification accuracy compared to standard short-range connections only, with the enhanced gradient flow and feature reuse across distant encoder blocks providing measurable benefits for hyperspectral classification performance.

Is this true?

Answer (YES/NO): NO